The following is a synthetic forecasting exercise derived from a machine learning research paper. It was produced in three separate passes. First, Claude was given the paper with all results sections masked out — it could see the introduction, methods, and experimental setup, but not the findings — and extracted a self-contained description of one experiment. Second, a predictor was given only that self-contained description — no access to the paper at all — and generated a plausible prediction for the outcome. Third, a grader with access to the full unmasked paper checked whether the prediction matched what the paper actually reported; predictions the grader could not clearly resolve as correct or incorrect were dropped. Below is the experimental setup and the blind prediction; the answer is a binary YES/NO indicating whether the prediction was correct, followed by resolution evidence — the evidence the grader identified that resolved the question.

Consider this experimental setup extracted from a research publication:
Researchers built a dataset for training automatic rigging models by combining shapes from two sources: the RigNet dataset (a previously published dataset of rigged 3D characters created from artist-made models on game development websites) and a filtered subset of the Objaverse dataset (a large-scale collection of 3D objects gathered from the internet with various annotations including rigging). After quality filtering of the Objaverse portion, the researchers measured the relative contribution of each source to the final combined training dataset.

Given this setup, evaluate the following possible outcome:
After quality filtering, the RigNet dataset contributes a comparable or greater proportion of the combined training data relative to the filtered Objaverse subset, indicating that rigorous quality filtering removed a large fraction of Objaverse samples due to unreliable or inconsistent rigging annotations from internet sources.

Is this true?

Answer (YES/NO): NO